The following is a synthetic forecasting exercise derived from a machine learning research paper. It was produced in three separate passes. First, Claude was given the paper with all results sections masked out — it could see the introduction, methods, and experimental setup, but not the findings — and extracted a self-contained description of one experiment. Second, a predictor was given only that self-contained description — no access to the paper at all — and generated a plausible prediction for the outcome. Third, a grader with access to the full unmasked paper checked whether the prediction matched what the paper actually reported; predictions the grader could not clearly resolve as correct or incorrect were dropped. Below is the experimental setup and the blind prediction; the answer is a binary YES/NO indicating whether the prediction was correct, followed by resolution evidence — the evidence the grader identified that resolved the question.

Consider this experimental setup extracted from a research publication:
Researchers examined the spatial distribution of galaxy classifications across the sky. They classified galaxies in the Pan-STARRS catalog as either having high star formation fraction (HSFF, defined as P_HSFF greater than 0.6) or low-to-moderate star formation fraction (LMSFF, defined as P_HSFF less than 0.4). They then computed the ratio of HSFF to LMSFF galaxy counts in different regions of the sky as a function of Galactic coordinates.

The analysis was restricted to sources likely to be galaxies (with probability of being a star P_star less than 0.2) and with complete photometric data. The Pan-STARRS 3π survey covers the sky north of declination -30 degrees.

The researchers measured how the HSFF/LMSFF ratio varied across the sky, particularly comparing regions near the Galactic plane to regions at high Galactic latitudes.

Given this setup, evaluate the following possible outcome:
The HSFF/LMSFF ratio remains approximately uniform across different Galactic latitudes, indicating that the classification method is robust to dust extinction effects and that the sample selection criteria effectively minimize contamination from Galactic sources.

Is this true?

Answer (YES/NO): NO